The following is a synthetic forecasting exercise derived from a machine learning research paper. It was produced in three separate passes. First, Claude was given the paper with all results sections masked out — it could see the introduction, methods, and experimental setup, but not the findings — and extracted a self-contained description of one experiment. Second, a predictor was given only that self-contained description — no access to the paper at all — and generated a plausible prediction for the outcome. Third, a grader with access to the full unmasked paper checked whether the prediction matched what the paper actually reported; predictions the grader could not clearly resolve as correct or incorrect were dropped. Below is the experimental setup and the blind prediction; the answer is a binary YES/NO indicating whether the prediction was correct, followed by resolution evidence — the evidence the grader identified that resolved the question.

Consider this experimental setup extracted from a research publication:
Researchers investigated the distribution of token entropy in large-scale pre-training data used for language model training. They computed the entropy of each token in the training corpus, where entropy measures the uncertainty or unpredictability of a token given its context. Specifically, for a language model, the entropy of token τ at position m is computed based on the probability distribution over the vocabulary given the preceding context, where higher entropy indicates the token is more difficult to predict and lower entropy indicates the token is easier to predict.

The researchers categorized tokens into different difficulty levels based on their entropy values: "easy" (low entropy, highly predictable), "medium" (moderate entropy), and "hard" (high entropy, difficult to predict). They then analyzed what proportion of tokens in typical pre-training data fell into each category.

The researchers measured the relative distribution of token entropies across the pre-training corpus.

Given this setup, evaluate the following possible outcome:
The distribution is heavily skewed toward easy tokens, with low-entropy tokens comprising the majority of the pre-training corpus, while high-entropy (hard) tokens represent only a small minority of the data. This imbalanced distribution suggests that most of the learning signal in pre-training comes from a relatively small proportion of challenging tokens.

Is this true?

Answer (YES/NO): YES